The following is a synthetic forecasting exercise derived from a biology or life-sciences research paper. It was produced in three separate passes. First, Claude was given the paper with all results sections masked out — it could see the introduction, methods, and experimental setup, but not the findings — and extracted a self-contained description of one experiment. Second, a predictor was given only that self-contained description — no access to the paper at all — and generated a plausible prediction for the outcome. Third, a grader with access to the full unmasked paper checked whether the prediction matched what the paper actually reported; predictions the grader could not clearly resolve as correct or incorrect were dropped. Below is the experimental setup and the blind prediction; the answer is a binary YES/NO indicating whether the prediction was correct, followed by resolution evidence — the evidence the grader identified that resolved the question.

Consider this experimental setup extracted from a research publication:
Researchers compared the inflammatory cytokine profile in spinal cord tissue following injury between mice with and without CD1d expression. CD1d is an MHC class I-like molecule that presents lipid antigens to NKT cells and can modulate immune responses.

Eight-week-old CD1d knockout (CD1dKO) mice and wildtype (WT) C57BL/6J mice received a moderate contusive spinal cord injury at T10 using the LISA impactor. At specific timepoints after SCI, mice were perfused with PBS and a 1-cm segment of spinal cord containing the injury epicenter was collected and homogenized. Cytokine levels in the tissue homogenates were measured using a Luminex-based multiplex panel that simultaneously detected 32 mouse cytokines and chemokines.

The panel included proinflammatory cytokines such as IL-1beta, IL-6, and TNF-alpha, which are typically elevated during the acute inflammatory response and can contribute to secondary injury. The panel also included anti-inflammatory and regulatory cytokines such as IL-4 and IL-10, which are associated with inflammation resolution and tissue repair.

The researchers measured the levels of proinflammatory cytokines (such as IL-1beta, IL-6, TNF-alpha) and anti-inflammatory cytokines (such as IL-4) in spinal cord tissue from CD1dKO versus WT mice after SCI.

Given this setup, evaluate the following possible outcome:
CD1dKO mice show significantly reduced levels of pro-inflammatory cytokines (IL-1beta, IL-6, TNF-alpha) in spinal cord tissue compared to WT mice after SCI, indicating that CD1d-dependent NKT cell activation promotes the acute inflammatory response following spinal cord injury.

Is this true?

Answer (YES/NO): NO